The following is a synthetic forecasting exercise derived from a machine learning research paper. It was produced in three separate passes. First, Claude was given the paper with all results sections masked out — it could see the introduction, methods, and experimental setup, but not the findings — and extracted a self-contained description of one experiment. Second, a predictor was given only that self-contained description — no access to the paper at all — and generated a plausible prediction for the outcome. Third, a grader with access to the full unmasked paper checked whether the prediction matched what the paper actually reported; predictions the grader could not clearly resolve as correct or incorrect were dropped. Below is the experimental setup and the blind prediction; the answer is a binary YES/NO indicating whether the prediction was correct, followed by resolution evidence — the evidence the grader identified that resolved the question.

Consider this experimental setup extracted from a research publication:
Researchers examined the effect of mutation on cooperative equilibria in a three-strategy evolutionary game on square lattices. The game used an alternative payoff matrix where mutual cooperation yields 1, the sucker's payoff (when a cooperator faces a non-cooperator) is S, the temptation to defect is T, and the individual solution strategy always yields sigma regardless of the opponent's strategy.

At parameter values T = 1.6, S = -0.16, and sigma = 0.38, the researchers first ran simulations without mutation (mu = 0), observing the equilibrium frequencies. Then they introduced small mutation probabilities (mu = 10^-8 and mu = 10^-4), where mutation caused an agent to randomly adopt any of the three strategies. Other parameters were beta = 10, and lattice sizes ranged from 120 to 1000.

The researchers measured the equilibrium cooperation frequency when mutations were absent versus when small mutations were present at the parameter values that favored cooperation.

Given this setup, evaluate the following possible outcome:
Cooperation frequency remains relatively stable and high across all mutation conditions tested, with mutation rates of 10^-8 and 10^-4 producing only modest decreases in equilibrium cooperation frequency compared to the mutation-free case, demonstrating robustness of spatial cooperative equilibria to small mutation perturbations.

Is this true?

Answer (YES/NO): NO